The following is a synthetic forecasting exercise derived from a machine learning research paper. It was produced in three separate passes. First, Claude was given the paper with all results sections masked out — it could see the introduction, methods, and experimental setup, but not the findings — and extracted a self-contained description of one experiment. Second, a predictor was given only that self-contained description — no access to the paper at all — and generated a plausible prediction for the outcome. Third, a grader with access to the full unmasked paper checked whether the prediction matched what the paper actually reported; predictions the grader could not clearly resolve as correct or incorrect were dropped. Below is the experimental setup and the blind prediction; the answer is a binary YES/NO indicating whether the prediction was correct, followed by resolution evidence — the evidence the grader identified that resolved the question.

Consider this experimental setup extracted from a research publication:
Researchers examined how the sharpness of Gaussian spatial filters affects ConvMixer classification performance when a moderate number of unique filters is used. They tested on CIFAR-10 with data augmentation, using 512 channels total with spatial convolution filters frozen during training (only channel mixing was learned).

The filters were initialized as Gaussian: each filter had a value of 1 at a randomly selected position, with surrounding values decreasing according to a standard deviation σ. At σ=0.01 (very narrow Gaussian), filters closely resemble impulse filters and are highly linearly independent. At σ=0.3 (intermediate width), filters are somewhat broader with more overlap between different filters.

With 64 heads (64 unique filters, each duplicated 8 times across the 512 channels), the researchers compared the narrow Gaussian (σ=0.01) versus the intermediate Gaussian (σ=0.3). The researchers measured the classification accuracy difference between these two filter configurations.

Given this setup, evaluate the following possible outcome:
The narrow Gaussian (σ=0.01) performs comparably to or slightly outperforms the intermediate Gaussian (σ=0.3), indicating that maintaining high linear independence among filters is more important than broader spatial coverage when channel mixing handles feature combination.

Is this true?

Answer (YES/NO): YES